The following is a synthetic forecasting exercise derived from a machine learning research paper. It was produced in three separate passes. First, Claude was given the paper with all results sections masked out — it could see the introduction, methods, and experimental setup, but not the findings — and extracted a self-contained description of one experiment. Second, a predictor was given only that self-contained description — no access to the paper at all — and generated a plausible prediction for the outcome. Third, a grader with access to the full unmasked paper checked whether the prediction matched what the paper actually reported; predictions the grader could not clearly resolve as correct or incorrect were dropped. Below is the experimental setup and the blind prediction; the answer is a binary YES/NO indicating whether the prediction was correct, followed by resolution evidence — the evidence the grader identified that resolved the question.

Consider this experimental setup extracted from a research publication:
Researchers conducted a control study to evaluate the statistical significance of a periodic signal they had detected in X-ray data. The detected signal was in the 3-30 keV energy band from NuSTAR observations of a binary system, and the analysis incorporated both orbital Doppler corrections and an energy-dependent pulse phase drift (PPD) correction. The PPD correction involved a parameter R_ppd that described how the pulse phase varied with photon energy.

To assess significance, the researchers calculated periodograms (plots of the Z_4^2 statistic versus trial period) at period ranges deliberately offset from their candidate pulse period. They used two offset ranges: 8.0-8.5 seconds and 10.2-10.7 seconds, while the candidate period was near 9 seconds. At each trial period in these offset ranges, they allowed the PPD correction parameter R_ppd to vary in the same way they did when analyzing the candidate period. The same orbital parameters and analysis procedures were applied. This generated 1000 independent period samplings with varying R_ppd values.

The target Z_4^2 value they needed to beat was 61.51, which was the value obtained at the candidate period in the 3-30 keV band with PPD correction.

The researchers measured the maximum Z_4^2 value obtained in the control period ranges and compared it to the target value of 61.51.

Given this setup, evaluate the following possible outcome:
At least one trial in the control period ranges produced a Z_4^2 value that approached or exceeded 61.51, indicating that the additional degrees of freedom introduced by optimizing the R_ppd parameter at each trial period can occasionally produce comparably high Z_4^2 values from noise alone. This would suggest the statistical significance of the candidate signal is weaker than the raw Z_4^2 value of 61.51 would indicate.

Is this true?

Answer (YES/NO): NO